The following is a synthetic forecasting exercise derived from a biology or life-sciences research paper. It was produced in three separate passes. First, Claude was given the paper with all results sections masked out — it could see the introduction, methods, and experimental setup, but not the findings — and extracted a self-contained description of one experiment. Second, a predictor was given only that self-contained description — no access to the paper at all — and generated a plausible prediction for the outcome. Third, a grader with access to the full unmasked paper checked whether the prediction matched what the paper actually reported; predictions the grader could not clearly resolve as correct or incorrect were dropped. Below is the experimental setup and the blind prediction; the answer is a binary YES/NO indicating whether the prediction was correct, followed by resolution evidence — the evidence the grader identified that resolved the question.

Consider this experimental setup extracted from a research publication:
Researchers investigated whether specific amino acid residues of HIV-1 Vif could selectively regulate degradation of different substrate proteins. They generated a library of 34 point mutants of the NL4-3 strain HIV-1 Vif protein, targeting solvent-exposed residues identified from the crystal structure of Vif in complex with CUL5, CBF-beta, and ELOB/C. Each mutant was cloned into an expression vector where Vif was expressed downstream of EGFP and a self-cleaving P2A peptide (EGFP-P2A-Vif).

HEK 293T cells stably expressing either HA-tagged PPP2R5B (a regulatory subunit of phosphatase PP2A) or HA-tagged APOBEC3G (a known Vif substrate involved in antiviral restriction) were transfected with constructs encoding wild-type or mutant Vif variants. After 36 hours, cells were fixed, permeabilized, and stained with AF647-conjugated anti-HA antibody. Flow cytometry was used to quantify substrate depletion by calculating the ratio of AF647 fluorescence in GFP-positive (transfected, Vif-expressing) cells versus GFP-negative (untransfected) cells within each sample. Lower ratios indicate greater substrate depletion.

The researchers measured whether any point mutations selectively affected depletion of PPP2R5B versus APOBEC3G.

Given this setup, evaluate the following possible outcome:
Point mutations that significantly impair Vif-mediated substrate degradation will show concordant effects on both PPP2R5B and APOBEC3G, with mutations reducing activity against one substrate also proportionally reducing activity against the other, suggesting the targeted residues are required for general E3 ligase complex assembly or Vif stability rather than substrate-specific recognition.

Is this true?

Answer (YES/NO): NO